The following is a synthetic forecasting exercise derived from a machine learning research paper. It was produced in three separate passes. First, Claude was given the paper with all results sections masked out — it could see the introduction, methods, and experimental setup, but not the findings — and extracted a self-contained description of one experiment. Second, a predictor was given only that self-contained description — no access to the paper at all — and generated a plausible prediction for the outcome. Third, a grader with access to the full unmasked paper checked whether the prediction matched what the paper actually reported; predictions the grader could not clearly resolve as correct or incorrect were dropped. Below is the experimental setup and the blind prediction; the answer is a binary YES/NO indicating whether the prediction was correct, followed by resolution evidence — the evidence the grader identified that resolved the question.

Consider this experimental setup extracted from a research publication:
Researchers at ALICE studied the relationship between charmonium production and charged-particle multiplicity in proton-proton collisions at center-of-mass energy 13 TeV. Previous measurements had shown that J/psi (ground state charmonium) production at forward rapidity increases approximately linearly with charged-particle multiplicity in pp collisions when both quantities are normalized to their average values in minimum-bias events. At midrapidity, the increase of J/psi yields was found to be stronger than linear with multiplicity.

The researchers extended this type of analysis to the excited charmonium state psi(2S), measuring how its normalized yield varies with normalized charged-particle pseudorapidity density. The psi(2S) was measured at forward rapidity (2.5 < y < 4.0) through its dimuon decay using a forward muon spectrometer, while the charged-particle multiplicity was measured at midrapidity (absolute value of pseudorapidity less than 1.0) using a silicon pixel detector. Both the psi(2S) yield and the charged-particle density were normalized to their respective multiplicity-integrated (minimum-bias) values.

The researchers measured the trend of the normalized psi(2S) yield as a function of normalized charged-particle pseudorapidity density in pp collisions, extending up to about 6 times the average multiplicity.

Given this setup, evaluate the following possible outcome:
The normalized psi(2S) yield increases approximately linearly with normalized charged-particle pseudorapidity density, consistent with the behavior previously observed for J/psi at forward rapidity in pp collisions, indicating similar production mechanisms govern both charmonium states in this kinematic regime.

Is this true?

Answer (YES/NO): YES